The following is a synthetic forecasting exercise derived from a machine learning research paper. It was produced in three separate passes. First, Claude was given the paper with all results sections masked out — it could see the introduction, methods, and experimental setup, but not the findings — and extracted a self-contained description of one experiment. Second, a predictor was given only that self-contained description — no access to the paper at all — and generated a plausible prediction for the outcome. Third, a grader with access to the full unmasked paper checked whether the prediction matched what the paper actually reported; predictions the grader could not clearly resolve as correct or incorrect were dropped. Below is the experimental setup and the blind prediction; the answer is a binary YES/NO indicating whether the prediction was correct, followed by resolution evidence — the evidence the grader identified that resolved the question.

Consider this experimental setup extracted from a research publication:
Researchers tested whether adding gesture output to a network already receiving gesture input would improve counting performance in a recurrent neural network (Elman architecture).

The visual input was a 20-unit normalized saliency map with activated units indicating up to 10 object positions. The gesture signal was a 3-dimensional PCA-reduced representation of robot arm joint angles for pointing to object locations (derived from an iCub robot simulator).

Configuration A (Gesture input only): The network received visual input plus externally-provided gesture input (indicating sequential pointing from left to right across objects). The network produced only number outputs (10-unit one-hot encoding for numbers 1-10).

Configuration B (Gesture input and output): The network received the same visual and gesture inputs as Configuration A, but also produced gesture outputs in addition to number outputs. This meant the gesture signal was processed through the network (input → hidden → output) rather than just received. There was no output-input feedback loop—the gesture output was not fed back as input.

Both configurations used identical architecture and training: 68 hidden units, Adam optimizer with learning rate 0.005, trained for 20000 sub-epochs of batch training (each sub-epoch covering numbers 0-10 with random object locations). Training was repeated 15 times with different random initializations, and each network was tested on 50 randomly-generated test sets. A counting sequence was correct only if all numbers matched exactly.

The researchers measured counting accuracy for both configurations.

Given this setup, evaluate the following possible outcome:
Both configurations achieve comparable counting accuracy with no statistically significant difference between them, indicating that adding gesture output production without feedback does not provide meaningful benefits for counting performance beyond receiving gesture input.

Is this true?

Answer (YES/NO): YES